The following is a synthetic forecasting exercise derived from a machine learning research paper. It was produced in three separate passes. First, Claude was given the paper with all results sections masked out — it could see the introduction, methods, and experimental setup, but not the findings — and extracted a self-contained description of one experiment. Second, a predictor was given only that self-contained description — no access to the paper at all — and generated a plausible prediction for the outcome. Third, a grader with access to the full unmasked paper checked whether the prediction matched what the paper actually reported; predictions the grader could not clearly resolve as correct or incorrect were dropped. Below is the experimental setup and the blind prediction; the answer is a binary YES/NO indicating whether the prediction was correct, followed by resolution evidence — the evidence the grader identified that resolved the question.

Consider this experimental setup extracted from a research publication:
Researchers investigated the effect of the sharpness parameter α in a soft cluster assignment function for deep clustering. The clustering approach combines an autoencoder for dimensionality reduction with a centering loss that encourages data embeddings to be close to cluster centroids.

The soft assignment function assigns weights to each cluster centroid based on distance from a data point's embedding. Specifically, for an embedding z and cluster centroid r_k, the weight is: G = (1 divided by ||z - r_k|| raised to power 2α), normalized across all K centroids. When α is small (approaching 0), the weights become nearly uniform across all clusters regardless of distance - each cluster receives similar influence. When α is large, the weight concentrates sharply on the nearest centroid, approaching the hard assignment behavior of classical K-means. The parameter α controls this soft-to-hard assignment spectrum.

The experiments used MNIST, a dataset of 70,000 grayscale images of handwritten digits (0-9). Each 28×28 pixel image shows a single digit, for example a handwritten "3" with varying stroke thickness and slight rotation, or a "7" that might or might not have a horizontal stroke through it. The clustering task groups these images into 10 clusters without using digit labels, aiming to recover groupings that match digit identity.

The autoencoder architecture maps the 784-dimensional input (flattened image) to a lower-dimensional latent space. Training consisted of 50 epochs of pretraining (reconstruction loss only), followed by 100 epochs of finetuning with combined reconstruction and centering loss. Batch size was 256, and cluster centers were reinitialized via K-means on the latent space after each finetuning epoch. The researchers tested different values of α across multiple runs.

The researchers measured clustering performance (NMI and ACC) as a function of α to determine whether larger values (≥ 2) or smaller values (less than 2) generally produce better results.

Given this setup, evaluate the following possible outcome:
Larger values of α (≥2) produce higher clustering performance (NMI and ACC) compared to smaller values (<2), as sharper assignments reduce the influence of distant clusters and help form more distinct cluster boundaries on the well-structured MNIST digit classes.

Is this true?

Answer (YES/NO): YES